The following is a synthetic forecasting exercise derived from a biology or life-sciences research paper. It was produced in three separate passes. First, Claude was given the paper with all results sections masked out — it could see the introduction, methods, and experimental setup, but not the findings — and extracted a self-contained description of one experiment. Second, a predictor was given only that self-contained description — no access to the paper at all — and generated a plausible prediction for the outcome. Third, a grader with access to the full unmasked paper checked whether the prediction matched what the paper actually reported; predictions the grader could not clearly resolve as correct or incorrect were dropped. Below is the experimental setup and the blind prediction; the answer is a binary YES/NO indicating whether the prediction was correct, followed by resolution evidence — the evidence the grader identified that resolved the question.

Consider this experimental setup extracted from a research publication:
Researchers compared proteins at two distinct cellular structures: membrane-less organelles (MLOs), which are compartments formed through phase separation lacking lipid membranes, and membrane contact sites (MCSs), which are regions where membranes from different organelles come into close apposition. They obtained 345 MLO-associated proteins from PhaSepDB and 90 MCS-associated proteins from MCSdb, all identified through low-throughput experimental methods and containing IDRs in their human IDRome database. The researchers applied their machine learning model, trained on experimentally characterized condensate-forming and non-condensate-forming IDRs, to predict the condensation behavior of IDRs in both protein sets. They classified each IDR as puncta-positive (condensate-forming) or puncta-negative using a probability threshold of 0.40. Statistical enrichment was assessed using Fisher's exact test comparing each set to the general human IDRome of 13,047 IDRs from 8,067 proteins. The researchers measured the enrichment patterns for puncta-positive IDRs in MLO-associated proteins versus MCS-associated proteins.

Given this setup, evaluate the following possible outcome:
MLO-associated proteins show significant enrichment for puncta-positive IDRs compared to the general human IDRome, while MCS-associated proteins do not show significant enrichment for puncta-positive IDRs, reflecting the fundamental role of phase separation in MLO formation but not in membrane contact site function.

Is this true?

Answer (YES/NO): YES